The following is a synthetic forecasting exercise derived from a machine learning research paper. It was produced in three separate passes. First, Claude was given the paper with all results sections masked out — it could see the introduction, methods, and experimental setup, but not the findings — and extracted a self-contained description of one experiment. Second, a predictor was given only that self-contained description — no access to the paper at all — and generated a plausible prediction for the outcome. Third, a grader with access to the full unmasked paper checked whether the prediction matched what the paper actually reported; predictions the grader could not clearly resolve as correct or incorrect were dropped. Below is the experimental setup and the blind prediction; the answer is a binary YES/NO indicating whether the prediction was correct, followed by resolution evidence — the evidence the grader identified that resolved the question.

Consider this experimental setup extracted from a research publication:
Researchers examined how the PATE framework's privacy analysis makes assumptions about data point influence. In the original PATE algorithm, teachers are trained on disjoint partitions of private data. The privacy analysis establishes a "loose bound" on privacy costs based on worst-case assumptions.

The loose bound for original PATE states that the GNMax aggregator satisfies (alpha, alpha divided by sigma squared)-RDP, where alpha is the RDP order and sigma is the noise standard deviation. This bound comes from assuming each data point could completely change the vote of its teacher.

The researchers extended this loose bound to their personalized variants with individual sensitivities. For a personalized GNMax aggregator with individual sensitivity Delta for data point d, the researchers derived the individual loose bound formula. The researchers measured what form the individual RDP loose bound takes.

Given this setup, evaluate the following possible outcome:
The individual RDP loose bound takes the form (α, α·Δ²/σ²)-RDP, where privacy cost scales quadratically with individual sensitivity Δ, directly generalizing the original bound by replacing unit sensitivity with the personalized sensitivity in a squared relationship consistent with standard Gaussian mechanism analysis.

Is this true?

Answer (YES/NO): YES